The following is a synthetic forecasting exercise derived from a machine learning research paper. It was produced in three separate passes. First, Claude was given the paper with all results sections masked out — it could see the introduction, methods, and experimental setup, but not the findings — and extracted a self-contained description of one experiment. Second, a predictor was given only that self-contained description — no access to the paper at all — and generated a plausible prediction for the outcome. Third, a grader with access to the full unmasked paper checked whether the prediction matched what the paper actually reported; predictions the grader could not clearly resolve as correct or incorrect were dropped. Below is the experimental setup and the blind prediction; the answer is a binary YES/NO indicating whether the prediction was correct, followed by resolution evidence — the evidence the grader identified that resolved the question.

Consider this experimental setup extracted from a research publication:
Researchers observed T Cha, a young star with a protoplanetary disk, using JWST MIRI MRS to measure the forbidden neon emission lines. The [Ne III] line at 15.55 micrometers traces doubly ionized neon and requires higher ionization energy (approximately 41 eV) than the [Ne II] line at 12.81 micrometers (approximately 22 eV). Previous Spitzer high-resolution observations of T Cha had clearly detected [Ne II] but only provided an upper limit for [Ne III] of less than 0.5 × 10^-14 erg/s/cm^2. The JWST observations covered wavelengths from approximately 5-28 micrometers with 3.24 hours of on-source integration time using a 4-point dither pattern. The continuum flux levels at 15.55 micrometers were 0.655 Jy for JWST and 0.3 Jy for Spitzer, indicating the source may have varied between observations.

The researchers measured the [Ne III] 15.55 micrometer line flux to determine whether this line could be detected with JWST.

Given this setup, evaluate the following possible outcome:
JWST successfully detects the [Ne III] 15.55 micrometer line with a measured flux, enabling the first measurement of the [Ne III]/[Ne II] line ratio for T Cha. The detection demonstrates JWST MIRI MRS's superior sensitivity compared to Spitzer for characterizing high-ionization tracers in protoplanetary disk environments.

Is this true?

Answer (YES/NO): YES